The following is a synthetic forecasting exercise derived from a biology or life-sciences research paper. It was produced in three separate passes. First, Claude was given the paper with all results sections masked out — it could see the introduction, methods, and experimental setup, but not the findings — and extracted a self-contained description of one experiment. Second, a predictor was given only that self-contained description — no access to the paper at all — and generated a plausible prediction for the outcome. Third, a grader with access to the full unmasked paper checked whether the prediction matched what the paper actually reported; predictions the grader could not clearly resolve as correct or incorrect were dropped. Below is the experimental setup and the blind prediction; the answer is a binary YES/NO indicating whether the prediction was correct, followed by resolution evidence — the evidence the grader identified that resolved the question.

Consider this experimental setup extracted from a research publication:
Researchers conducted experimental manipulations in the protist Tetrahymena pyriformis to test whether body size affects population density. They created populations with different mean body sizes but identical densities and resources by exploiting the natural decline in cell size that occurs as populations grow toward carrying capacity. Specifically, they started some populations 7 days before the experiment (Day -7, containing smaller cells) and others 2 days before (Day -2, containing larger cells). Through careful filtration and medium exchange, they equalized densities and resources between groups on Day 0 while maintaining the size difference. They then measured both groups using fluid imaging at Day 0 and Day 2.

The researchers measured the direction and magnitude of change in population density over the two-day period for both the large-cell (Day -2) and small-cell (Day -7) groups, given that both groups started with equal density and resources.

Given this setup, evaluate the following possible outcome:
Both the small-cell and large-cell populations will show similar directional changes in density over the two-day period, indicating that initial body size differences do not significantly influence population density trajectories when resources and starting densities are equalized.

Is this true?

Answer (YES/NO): NO